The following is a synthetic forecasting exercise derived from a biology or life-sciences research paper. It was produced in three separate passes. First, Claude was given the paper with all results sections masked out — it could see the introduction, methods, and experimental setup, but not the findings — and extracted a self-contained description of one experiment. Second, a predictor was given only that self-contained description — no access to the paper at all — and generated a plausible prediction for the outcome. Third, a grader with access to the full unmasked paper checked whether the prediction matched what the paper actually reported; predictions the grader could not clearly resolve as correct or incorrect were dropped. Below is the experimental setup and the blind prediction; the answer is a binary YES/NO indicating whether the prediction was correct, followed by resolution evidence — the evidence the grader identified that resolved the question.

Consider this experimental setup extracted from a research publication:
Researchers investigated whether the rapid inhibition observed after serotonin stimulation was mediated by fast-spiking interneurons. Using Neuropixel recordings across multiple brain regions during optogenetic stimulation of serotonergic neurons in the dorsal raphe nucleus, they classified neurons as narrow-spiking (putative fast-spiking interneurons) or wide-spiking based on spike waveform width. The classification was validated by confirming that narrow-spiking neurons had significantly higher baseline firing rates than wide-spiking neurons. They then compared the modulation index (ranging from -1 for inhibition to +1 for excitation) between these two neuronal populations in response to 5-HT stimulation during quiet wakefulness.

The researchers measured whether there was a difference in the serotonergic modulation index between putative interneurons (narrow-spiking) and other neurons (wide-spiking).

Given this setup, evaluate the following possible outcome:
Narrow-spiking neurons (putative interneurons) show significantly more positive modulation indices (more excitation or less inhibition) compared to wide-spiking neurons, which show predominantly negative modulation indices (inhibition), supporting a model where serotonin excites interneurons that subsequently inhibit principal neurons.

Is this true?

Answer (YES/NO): NO